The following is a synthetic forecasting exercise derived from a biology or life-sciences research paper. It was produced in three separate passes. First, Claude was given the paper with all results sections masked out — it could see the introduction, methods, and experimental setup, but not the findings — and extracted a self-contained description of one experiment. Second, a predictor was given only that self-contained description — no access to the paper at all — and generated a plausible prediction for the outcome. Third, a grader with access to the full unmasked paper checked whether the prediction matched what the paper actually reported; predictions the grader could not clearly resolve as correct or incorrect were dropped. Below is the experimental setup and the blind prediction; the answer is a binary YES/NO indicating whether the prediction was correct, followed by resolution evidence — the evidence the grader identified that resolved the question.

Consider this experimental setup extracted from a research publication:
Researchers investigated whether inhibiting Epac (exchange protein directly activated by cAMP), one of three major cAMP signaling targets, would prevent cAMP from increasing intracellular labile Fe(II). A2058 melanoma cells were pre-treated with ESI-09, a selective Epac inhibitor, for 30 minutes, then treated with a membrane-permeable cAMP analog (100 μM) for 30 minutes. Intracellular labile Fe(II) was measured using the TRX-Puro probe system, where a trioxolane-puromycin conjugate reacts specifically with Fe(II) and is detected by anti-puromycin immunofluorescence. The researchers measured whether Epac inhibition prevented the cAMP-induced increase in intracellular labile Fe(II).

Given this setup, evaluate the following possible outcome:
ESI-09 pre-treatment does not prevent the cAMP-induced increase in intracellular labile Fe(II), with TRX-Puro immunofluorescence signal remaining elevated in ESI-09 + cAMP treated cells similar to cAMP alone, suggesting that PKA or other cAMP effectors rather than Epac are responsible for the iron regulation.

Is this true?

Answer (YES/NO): YES